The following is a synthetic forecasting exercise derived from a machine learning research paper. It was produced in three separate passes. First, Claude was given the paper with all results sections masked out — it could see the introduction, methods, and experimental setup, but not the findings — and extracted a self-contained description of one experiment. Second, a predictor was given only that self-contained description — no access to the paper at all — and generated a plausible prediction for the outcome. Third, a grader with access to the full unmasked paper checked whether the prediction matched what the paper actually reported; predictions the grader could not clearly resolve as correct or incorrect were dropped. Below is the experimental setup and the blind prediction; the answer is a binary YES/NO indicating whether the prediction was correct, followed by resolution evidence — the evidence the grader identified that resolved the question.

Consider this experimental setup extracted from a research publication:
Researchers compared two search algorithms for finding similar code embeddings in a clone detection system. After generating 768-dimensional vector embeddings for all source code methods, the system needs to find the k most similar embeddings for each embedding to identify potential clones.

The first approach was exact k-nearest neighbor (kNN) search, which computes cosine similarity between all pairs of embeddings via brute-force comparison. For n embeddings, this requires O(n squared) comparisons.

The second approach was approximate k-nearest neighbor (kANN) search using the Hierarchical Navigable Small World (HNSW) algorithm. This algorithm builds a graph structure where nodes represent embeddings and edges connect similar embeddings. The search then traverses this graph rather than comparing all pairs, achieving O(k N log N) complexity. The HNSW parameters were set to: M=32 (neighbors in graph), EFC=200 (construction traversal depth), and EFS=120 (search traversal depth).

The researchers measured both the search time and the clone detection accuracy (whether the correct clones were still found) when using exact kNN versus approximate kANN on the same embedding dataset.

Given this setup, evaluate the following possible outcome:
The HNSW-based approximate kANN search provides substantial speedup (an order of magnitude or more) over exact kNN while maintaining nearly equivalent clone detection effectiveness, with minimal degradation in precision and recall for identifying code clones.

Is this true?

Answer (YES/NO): NO